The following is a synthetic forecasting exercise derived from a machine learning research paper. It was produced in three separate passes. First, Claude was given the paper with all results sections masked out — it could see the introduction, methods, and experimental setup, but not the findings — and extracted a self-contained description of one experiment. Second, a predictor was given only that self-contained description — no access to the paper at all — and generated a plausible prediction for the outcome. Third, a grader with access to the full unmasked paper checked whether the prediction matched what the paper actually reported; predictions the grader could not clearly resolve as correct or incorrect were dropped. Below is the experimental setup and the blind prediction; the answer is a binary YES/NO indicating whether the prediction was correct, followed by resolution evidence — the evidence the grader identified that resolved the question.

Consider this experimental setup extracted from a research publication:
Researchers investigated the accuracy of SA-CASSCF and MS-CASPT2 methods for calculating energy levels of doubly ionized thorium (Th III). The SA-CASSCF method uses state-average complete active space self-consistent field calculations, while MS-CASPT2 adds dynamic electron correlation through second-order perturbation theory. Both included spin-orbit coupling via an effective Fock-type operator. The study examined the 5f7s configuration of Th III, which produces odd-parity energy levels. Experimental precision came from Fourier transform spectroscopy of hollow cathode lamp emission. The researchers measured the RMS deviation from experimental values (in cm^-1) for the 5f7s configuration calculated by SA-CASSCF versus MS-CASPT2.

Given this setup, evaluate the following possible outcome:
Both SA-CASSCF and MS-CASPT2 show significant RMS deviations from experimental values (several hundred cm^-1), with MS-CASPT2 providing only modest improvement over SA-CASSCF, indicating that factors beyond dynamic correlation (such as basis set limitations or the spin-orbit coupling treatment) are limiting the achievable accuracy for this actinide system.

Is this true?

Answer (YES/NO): NO